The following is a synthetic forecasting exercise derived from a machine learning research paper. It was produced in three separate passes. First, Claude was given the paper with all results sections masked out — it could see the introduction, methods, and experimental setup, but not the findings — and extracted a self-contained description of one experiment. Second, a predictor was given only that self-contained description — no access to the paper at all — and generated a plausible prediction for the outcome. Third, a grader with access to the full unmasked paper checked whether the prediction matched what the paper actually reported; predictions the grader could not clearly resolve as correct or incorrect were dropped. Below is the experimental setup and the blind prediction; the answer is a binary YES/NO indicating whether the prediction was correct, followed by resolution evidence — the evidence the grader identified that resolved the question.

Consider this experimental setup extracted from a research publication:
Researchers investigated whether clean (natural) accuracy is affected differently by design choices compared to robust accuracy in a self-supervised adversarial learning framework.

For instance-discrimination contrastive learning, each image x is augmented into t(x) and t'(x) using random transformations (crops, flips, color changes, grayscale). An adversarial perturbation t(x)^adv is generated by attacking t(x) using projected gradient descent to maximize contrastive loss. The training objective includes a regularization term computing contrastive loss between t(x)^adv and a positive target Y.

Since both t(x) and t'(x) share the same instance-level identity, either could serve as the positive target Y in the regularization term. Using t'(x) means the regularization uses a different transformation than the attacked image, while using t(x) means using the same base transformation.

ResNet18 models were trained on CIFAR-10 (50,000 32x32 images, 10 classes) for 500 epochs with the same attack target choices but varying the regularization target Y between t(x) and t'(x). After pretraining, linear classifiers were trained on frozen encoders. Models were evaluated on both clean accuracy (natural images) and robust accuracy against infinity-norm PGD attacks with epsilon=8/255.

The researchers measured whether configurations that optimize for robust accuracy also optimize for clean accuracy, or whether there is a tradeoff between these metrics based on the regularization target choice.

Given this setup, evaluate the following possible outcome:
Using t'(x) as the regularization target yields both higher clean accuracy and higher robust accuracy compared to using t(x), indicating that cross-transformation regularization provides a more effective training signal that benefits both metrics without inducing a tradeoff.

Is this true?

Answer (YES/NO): YES